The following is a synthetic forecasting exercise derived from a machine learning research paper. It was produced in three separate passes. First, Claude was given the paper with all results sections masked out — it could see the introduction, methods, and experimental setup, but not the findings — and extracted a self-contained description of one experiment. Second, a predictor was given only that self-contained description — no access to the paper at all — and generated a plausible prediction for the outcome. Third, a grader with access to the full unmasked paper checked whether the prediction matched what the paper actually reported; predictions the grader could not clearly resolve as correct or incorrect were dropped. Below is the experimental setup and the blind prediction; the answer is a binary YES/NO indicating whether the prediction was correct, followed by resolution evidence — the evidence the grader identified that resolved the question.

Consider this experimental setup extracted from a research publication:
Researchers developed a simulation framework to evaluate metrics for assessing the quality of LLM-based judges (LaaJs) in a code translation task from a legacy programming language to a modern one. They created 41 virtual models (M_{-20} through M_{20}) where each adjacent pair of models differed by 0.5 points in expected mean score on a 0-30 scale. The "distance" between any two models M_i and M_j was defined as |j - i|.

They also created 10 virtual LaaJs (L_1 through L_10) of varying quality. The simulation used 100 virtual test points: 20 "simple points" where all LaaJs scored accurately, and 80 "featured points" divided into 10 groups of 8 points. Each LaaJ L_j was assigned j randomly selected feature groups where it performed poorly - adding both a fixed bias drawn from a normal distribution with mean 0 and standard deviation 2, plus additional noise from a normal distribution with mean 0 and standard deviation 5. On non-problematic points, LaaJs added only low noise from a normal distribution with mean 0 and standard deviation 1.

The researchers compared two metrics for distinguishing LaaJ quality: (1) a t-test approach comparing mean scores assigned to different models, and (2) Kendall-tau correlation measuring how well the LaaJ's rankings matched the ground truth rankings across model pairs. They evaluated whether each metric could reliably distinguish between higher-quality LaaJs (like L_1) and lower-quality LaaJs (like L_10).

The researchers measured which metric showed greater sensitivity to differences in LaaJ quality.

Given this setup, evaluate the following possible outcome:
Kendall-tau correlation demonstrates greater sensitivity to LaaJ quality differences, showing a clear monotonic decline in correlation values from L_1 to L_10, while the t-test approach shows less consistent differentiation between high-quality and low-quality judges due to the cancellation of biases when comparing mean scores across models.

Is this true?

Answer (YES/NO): YES